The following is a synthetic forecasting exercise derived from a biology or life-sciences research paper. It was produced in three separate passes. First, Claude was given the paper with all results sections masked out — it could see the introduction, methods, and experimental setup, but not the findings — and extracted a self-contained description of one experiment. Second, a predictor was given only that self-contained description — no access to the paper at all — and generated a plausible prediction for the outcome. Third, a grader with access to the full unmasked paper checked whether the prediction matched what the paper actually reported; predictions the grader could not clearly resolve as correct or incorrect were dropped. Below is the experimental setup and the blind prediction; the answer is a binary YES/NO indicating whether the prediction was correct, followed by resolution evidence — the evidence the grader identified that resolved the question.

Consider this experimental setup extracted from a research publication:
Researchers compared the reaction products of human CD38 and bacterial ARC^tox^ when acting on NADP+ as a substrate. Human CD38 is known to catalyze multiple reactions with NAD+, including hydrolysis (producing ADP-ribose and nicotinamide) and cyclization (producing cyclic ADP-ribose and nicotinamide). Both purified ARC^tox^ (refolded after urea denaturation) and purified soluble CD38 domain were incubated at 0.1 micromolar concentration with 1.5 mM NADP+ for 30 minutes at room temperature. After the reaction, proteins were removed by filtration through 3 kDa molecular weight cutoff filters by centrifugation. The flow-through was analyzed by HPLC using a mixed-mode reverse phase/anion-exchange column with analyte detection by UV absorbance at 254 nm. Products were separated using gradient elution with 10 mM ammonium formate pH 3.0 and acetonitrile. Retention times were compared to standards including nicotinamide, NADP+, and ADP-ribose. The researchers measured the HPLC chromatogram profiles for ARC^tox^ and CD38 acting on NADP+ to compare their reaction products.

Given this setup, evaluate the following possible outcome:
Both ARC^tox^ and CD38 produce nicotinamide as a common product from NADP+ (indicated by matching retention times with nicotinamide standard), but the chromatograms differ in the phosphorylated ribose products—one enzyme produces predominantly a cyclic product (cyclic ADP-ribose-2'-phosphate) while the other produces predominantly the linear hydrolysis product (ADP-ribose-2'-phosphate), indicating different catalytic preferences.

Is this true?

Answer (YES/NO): NO